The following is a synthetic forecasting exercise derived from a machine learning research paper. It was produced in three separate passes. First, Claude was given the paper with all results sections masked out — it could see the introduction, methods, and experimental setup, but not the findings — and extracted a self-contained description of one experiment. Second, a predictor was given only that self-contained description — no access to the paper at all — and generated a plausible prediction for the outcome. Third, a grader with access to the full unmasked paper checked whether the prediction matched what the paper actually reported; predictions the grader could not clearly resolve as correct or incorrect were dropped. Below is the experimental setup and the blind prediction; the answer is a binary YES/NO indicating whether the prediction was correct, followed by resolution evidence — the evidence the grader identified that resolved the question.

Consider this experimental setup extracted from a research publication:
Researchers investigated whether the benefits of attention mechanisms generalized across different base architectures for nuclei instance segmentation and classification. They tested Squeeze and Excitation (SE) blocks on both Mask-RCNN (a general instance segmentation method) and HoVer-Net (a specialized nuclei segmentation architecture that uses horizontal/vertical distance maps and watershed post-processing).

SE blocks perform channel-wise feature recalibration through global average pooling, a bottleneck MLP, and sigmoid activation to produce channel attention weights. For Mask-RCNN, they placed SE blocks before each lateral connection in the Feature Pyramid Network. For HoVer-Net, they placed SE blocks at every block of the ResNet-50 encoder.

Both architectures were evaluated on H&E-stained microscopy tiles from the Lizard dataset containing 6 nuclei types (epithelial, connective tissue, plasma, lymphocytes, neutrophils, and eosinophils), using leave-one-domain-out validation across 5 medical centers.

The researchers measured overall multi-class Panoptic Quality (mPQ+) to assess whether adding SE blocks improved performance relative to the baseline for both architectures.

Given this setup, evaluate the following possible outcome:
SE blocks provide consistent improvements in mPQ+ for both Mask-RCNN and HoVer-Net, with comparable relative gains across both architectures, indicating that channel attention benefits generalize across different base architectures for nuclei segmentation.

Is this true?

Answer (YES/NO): NO